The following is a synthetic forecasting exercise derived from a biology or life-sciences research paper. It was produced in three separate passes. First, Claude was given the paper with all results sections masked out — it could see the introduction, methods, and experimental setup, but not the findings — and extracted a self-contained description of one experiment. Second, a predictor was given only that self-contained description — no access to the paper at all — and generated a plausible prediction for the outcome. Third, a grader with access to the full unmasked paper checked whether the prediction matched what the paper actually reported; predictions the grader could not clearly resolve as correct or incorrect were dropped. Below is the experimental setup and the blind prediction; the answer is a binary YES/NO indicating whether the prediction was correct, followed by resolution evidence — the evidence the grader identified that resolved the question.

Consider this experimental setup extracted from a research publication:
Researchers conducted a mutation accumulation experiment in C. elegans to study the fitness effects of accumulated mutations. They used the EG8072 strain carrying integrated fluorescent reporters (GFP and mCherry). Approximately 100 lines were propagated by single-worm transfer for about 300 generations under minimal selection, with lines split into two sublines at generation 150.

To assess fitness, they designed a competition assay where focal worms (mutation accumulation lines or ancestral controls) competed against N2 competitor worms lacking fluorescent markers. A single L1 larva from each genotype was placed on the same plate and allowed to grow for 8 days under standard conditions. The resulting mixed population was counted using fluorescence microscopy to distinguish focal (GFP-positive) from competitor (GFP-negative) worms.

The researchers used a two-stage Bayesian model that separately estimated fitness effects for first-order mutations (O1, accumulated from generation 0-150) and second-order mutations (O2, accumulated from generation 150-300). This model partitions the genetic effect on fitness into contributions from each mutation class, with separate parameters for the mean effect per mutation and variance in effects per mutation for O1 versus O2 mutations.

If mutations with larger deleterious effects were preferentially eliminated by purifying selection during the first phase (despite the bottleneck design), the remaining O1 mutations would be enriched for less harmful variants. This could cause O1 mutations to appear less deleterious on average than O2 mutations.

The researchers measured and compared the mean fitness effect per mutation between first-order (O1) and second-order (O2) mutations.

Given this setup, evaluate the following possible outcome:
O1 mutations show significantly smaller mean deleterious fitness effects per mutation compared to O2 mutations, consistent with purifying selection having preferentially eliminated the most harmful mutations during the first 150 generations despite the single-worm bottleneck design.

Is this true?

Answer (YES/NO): NO